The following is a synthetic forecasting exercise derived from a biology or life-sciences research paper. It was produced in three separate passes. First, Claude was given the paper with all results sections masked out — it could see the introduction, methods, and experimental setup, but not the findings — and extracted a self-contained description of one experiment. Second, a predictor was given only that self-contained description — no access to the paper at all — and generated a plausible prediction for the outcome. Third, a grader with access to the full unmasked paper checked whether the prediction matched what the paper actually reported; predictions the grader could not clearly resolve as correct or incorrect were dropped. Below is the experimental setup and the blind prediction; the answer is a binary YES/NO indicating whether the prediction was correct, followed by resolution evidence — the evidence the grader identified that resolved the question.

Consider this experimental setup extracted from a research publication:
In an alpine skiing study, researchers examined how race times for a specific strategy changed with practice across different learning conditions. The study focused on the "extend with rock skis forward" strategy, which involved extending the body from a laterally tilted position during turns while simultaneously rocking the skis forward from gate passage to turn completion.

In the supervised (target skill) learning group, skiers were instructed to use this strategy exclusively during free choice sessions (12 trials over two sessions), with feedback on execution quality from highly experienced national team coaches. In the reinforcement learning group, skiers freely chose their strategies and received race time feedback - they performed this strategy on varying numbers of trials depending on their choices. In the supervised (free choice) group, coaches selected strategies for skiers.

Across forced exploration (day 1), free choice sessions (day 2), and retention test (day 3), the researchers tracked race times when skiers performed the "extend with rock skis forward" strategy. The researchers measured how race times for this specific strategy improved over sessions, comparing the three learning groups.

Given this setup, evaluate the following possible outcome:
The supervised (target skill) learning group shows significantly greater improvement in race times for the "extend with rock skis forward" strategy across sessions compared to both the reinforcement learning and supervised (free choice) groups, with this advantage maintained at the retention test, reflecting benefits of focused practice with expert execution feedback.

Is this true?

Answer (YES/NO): NO